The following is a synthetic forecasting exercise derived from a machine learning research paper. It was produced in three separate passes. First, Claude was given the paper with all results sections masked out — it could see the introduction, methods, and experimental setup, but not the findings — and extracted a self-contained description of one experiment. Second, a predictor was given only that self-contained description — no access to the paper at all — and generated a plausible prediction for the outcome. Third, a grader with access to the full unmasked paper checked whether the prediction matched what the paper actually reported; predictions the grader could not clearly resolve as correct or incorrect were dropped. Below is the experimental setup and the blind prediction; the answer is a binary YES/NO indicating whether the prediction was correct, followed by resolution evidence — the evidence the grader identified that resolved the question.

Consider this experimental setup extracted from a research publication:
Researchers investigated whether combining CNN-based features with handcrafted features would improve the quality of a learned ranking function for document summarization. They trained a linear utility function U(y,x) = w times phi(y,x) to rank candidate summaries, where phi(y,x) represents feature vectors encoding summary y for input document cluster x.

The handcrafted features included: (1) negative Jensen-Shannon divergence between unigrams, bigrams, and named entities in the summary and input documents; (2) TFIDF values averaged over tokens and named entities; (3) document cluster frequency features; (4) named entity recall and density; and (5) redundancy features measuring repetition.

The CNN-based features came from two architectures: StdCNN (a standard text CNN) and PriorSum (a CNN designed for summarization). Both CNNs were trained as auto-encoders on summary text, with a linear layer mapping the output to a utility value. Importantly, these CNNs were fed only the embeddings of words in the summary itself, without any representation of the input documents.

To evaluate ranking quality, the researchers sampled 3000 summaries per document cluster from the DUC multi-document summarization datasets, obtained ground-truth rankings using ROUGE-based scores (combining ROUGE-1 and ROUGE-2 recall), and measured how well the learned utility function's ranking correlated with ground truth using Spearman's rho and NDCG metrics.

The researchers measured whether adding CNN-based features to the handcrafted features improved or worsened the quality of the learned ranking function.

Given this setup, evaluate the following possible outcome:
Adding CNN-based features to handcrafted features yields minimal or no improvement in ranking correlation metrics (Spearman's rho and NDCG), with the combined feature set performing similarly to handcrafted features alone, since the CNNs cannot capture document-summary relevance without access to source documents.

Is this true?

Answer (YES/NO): NO